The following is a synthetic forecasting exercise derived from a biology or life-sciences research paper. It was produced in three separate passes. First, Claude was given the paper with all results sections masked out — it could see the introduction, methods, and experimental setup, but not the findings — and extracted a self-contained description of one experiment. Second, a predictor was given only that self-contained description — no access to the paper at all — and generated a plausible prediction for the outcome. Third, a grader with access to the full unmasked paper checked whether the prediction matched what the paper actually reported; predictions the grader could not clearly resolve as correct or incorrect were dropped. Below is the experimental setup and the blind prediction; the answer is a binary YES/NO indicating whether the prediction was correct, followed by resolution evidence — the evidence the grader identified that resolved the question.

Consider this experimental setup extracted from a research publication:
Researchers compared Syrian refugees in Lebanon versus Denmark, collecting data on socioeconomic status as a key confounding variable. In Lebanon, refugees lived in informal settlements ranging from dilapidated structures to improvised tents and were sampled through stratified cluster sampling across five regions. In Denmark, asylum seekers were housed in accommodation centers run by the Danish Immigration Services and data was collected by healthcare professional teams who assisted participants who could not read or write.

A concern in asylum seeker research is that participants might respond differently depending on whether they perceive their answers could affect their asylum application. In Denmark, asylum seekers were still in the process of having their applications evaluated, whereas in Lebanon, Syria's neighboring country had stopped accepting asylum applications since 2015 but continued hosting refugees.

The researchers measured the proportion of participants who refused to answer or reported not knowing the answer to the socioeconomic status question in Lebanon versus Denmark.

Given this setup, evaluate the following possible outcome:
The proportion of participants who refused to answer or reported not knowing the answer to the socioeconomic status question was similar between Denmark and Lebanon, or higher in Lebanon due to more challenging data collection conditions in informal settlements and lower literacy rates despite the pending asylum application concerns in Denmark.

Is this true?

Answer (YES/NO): NO